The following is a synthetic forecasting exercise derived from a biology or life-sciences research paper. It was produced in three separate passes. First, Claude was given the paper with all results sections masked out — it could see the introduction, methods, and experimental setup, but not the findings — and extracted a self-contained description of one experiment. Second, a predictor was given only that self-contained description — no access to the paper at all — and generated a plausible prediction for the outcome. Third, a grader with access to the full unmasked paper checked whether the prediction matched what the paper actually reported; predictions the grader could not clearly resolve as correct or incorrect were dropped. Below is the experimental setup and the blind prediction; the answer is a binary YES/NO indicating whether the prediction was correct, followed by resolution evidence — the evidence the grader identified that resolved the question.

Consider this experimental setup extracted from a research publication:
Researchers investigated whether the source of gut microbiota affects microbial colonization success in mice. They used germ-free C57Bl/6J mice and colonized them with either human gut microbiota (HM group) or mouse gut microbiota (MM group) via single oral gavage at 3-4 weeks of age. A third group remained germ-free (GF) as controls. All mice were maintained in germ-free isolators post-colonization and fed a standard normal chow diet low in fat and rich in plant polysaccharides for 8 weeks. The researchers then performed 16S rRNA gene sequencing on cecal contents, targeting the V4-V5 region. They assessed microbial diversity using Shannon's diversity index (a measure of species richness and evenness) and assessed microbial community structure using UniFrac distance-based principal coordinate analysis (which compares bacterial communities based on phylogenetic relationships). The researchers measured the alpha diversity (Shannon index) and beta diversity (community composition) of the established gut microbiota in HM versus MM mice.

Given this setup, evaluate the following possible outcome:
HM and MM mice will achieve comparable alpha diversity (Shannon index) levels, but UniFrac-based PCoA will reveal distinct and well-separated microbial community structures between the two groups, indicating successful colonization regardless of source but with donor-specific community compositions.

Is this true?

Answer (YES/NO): NO